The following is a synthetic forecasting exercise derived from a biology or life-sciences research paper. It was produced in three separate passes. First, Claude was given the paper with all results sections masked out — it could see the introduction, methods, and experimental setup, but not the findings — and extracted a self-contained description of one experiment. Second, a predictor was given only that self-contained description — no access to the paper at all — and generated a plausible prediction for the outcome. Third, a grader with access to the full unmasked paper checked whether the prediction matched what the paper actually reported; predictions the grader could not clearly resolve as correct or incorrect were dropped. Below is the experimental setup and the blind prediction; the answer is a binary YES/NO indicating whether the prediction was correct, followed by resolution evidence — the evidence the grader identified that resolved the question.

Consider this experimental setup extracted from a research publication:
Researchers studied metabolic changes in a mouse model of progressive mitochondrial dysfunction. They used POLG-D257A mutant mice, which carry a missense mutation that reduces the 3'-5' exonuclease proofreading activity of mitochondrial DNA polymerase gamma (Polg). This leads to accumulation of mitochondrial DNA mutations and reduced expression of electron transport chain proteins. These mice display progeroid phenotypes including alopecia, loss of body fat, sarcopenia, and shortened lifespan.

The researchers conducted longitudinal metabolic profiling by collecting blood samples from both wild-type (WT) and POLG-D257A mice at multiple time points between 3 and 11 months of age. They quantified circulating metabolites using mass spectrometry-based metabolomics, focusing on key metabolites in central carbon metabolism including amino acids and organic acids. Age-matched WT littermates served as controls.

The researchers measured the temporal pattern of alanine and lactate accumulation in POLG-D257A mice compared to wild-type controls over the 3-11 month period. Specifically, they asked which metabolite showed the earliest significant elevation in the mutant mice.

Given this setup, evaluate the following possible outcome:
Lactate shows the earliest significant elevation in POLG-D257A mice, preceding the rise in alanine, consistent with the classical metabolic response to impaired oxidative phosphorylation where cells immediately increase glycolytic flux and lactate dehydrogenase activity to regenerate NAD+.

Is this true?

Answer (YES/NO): NO